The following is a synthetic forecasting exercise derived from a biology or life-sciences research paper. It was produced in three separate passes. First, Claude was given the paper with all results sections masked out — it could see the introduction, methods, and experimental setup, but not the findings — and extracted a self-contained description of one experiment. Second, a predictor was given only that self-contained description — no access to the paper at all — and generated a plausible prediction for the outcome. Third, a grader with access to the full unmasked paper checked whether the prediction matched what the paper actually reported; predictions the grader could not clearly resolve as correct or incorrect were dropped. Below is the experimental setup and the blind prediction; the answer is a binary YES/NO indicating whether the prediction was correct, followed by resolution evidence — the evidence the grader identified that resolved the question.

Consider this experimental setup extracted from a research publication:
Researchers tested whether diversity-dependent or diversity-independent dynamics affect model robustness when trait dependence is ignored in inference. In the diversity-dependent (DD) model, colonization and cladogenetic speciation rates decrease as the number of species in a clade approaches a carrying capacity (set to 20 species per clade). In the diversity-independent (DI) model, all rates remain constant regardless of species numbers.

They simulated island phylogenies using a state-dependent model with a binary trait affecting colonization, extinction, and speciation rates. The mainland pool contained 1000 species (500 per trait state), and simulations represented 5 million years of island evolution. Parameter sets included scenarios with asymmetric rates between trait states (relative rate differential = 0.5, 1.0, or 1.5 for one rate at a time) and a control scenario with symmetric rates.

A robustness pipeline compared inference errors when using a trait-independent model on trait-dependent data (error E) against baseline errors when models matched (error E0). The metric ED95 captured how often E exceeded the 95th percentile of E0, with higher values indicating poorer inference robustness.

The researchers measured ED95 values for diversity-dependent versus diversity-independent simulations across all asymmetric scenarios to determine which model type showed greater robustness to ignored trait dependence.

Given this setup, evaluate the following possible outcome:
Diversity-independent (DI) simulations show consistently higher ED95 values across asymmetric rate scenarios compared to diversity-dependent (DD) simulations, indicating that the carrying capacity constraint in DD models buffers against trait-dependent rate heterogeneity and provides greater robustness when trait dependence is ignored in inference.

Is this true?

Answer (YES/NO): NO